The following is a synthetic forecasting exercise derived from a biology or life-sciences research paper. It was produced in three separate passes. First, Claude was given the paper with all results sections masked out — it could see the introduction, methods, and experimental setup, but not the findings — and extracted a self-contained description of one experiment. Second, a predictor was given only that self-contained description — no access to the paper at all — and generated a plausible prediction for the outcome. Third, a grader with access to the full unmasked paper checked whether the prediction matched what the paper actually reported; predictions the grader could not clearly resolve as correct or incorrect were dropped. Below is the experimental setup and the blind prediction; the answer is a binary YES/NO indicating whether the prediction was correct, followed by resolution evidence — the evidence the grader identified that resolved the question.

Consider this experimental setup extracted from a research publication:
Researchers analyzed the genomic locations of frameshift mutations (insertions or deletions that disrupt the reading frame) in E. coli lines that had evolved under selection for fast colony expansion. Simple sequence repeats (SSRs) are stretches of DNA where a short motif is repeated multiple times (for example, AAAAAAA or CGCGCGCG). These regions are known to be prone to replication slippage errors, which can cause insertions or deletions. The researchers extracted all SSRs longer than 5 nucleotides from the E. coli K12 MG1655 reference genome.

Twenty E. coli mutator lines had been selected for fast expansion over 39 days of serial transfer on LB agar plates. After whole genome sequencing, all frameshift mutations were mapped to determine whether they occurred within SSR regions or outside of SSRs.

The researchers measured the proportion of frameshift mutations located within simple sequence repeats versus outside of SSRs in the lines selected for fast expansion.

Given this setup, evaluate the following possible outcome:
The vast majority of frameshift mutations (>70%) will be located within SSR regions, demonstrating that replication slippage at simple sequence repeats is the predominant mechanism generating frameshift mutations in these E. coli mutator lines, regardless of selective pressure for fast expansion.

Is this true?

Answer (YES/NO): YES